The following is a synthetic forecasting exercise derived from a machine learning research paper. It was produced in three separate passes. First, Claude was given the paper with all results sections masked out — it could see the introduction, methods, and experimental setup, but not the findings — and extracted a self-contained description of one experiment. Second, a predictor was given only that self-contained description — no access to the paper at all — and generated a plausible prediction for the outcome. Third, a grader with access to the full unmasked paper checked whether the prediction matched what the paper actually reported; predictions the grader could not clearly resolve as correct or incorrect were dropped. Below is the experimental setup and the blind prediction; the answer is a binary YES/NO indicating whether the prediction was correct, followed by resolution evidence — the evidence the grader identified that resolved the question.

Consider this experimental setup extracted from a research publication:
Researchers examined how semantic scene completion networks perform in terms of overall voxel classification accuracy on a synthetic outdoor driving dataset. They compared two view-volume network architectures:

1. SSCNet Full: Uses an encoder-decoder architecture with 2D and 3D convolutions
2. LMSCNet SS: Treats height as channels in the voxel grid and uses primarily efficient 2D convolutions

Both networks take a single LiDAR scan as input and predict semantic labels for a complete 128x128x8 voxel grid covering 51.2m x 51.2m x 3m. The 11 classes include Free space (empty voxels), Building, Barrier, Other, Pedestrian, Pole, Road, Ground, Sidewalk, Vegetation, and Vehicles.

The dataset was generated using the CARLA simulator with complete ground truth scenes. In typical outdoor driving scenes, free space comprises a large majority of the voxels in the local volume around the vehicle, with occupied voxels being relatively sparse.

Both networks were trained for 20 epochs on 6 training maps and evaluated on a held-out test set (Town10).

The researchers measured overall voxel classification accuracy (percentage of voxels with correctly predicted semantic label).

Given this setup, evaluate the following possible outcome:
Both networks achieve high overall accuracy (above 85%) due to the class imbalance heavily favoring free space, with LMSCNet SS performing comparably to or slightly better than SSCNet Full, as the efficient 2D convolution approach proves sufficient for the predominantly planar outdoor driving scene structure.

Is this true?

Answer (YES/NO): YES